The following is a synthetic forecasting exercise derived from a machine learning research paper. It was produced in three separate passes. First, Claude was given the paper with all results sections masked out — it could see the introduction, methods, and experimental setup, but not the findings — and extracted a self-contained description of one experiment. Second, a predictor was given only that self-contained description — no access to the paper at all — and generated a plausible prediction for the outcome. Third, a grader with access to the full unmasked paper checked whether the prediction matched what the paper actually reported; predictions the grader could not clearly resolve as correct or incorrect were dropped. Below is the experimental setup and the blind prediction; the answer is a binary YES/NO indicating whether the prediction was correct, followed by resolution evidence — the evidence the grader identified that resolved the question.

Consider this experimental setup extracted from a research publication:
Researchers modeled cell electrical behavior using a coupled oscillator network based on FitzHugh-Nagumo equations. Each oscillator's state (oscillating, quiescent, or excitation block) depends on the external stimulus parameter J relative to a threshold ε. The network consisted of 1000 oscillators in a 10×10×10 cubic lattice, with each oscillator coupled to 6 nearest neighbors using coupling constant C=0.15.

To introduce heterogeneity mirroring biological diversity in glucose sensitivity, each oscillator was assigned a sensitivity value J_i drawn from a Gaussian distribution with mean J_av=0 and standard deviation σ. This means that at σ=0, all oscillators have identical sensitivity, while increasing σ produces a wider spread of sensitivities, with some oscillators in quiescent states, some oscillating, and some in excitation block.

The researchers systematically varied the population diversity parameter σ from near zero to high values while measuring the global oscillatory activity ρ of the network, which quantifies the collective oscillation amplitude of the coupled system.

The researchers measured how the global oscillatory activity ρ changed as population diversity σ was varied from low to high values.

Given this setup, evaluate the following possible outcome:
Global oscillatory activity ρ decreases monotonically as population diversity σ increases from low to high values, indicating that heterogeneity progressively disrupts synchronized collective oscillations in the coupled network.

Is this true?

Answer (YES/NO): NO